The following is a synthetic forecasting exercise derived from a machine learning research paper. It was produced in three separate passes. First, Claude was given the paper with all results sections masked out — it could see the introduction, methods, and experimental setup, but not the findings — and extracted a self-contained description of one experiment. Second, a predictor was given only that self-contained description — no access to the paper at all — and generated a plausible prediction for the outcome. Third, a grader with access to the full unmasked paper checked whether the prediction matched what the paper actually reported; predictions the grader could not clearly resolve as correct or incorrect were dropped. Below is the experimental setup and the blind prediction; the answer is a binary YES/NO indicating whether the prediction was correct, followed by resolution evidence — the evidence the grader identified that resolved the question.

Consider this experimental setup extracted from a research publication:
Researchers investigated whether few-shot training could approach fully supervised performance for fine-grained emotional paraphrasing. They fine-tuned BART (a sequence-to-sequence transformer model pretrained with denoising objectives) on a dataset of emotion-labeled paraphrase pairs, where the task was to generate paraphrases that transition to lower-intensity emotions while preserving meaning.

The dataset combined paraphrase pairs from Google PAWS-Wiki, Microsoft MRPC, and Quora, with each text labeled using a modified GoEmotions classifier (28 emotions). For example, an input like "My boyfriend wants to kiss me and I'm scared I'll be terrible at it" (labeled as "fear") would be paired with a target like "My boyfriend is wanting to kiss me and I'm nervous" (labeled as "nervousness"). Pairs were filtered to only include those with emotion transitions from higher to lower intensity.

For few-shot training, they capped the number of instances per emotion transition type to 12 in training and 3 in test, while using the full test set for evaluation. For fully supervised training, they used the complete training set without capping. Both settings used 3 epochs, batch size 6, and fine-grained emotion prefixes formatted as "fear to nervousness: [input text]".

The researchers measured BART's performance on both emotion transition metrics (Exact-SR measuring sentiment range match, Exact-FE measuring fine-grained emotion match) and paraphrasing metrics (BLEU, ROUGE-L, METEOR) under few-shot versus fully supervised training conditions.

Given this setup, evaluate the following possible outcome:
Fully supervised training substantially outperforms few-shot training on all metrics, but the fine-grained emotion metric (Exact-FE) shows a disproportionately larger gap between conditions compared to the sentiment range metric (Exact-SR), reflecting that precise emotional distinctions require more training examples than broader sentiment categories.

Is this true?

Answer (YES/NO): NO